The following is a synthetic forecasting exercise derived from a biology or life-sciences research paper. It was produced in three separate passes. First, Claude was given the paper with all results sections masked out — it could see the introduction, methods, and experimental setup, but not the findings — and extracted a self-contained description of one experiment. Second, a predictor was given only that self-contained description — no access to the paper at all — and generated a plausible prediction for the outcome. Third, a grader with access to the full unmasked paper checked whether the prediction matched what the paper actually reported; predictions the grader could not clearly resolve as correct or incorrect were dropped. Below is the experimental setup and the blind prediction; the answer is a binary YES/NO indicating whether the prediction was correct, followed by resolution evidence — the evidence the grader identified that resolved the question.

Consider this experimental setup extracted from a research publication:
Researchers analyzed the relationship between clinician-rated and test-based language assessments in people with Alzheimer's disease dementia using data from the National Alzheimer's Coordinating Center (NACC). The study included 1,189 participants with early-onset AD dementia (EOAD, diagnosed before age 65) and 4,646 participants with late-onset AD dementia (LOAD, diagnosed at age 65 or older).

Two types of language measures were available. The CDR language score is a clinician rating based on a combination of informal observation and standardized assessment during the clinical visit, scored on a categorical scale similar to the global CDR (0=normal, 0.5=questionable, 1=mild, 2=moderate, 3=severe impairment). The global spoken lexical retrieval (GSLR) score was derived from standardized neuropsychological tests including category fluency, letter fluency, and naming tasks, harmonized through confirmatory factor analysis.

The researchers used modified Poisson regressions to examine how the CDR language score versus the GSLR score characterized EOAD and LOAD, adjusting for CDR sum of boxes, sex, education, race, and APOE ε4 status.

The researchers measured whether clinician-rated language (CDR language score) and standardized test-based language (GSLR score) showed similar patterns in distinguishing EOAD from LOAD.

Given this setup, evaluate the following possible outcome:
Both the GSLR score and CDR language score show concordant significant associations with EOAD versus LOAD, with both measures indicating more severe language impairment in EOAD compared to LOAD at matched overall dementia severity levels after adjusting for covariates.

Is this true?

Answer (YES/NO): NO